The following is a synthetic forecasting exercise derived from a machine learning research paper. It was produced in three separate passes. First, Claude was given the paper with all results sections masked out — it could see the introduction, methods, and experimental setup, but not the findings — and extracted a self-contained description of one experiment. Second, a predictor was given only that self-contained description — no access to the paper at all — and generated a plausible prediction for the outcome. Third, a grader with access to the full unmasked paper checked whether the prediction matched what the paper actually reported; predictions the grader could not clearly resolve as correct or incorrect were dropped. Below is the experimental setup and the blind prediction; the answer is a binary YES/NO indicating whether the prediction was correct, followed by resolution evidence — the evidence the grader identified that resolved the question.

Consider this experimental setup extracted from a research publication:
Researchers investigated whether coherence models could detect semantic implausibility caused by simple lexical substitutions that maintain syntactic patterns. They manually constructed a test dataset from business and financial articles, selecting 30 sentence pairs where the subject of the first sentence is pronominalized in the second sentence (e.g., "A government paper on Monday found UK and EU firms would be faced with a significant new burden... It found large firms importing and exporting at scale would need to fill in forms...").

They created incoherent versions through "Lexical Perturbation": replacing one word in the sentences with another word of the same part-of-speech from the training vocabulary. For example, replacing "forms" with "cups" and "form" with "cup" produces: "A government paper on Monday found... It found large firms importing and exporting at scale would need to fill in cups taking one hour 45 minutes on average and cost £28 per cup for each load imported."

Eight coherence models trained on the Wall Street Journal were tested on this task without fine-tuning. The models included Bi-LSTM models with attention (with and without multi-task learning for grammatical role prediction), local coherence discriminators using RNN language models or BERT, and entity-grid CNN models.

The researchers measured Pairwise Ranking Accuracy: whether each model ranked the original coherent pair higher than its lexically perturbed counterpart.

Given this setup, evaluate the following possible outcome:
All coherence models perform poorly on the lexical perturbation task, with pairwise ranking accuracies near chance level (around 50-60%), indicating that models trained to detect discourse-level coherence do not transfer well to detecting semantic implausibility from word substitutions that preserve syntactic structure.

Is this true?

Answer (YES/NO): NO